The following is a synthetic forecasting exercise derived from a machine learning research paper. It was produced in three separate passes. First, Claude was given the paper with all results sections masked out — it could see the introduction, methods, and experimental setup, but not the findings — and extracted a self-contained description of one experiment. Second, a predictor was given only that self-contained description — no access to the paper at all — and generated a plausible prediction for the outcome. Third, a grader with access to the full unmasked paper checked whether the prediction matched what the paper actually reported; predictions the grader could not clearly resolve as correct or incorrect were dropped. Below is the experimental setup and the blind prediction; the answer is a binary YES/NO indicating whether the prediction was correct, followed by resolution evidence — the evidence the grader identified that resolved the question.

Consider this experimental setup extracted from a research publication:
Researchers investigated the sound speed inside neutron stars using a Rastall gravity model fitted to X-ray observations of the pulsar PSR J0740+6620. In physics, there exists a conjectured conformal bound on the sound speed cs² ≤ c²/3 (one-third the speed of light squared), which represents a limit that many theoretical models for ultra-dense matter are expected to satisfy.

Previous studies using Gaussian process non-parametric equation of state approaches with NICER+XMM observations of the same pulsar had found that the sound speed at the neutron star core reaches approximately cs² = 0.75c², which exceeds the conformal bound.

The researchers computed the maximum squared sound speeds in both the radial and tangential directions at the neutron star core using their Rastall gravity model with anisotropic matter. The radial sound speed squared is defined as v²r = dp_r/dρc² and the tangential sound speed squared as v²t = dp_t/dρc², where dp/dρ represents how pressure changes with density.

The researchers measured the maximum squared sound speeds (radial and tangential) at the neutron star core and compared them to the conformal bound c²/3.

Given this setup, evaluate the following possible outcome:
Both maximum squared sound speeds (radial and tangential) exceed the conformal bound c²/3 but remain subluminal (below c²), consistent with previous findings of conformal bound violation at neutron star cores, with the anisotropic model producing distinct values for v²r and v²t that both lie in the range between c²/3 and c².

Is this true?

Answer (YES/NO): NO